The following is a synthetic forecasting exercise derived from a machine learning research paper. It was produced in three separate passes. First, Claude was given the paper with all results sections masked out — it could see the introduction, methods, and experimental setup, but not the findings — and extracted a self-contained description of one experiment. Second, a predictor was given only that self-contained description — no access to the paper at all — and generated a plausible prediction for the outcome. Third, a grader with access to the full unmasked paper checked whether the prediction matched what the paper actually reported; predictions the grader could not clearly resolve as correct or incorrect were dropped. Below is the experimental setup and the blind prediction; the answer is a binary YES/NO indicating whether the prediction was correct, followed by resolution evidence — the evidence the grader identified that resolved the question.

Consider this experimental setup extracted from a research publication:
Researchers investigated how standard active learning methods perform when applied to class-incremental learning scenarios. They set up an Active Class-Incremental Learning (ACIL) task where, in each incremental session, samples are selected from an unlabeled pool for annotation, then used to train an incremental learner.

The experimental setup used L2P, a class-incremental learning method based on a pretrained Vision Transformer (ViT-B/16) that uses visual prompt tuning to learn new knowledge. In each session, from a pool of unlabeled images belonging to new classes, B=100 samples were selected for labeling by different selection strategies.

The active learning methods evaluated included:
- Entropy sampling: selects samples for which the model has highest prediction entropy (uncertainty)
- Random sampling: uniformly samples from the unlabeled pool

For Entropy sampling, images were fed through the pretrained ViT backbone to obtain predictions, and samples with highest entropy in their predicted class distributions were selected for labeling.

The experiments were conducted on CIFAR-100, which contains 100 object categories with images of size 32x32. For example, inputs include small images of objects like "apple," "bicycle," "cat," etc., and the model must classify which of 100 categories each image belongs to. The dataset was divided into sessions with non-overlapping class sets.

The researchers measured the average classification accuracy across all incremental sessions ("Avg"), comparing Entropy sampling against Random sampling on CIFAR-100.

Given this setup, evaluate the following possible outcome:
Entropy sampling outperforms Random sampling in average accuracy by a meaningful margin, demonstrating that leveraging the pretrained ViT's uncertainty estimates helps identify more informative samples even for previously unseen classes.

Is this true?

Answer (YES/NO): NO